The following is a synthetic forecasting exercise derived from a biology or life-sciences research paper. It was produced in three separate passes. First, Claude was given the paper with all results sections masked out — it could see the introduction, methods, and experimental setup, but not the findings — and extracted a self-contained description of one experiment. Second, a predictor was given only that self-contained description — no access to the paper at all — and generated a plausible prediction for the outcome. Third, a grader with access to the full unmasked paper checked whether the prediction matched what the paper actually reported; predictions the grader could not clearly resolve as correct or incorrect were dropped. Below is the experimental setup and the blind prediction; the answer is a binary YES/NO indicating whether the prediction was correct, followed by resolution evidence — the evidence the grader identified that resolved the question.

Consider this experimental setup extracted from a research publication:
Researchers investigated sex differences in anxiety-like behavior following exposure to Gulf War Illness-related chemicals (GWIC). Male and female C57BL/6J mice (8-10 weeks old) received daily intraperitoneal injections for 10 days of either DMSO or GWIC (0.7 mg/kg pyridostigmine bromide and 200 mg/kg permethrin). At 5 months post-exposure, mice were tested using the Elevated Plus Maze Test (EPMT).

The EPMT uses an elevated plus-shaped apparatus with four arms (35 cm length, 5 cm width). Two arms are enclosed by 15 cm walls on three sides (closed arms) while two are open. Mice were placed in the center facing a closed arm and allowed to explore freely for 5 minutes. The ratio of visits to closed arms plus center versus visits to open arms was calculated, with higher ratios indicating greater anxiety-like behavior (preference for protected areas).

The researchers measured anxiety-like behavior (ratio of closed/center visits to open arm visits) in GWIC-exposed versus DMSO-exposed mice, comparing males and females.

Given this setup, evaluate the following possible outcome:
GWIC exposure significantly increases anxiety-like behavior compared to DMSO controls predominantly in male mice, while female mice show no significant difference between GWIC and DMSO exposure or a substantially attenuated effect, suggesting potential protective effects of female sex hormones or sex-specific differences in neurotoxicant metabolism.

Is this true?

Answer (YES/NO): NO